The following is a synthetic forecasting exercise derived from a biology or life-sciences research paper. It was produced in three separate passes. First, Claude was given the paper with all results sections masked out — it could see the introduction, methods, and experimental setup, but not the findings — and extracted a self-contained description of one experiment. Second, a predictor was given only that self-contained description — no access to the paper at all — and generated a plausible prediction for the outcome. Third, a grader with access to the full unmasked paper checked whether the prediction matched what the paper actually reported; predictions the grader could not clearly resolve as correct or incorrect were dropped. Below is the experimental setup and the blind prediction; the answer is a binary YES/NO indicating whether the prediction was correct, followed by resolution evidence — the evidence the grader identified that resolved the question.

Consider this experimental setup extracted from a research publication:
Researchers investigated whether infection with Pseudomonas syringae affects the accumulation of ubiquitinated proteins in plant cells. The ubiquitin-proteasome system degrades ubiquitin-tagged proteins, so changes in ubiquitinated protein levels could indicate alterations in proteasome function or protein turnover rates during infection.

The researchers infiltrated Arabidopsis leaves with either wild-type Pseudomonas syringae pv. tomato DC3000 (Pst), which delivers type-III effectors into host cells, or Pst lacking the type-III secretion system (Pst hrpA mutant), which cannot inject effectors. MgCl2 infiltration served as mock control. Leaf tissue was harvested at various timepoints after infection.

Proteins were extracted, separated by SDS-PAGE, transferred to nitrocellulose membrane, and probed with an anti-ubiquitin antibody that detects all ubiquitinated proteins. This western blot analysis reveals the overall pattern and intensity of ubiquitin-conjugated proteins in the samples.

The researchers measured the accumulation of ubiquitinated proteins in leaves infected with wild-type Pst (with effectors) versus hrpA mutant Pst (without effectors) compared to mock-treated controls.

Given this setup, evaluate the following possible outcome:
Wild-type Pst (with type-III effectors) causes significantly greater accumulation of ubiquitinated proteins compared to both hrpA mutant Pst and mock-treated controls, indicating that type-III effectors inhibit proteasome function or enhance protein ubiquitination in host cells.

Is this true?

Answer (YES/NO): NO